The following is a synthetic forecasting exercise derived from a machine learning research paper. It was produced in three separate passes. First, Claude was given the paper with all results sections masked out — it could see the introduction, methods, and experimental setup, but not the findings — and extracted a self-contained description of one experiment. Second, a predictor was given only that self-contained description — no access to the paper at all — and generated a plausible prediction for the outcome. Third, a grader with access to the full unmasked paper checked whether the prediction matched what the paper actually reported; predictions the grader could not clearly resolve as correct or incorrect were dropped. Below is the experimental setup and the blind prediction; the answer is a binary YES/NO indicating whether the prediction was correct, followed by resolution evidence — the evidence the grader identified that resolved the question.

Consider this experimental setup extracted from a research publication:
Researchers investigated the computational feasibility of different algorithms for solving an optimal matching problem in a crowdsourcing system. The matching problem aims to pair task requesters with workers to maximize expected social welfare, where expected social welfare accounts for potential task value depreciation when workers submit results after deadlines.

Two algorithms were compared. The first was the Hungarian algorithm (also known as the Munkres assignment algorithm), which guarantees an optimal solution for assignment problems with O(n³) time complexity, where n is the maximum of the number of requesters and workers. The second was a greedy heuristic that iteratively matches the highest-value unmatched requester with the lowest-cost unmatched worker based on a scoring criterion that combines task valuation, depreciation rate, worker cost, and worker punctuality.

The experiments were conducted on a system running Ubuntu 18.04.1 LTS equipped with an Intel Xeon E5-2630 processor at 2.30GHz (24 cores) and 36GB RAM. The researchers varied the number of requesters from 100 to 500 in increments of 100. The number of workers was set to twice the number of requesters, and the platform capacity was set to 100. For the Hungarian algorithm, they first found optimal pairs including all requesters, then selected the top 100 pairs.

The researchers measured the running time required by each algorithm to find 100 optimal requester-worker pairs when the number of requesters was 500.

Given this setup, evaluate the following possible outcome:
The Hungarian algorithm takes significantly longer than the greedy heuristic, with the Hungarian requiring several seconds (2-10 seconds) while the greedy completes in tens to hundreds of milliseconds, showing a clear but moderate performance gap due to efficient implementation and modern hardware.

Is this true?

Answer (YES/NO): NO